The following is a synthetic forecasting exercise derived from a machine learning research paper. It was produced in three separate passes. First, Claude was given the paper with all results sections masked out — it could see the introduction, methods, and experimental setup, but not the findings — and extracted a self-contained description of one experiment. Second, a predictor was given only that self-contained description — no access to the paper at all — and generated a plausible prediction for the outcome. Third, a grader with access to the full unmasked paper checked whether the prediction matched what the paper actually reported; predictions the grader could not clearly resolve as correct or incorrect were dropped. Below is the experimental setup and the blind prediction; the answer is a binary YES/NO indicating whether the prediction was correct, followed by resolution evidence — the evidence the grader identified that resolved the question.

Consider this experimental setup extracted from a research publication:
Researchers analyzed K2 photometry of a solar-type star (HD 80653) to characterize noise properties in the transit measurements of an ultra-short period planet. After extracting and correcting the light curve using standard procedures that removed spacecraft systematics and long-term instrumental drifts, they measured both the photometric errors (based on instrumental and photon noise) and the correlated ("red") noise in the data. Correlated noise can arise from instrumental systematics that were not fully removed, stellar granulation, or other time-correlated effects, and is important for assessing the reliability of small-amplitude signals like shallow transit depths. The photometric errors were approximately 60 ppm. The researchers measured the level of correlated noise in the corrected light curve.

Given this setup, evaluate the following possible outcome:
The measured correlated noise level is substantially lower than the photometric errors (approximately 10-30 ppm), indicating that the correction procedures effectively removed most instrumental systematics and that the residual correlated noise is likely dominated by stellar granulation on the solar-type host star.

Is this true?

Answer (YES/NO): YES